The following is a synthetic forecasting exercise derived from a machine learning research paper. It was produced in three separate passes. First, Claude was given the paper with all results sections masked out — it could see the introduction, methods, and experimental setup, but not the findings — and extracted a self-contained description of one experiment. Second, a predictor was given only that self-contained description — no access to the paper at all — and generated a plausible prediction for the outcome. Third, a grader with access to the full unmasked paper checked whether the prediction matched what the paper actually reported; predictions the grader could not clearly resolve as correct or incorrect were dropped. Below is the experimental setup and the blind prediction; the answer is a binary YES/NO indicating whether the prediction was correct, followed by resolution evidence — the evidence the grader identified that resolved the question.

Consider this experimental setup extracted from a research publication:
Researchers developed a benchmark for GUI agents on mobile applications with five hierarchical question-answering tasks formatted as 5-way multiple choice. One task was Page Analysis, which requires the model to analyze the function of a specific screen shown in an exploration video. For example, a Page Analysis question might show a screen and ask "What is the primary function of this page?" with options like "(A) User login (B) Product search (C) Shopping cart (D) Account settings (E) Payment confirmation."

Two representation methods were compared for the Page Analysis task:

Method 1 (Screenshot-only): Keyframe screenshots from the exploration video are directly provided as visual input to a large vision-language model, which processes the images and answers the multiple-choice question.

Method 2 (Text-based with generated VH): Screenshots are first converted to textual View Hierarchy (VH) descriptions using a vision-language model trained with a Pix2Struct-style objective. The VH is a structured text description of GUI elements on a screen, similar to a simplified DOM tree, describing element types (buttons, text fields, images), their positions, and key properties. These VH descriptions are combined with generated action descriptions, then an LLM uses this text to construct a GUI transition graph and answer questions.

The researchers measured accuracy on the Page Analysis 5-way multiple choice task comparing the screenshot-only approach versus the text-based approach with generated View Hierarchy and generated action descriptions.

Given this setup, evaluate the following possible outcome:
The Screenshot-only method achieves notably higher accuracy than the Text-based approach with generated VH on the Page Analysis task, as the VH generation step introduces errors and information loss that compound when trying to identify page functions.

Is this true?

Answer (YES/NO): NO